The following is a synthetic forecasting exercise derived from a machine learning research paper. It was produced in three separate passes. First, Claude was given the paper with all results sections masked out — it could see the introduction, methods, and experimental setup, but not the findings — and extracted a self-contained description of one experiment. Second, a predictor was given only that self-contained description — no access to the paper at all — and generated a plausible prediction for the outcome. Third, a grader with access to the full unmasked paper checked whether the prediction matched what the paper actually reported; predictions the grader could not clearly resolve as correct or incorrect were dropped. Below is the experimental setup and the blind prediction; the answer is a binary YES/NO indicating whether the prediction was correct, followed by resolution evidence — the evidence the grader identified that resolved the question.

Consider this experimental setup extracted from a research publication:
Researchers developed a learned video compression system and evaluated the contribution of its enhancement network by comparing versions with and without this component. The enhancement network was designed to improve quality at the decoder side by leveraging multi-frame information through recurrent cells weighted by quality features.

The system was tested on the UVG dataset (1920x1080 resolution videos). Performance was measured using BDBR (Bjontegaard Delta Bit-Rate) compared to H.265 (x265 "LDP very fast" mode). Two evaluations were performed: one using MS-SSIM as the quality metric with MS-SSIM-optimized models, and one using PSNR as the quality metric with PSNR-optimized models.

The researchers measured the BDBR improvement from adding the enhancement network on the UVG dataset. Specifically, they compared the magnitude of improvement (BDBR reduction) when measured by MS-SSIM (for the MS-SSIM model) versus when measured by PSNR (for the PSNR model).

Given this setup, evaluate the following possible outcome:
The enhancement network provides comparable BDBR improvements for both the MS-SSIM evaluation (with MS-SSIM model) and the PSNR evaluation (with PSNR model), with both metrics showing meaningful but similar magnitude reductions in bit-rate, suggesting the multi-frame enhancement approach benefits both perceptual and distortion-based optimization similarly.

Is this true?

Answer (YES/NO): YES